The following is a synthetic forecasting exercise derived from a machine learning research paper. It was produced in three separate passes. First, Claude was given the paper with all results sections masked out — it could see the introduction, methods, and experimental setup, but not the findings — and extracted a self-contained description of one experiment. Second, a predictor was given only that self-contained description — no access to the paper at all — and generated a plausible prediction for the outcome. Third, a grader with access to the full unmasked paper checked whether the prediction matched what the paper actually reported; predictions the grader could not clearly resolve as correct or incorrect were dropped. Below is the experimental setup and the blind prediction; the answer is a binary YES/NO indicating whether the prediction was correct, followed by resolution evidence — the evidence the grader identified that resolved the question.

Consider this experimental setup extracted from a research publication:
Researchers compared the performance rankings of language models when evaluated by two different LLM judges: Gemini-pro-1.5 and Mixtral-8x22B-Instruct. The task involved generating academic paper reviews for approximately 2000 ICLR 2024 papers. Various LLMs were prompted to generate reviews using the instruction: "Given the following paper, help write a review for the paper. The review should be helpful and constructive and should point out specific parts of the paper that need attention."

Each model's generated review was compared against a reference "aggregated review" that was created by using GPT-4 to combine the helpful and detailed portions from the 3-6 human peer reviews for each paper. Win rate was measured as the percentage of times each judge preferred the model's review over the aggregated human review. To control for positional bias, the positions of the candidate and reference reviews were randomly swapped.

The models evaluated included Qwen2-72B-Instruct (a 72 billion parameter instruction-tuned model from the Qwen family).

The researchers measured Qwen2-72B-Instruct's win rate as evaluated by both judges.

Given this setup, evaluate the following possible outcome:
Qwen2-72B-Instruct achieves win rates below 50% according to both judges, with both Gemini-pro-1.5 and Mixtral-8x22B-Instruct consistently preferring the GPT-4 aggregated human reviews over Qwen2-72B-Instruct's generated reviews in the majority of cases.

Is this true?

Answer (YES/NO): YES